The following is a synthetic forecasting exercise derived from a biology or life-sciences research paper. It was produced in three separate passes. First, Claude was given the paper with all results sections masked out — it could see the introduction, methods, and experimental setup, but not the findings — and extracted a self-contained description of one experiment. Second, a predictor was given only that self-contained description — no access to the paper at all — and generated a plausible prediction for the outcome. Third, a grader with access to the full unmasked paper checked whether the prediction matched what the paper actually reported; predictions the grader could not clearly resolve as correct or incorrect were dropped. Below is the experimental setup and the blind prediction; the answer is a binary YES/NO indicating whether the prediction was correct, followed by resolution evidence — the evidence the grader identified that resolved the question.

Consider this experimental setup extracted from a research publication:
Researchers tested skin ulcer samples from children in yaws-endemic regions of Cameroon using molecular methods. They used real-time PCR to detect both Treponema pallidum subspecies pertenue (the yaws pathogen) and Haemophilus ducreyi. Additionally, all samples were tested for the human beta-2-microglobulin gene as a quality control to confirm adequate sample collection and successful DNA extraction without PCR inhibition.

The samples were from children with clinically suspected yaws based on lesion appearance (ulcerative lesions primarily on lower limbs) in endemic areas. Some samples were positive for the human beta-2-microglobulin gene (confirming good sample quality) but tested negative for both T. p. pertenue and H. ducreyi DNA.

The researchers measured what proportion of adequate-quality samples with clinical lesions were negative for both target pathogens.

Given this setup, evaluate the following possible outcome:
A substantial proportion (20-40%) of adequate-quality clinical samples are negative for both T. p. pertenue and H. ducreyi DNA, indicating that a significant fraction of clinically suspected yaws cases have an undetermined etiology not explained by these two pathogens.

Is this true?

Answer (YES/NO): NO